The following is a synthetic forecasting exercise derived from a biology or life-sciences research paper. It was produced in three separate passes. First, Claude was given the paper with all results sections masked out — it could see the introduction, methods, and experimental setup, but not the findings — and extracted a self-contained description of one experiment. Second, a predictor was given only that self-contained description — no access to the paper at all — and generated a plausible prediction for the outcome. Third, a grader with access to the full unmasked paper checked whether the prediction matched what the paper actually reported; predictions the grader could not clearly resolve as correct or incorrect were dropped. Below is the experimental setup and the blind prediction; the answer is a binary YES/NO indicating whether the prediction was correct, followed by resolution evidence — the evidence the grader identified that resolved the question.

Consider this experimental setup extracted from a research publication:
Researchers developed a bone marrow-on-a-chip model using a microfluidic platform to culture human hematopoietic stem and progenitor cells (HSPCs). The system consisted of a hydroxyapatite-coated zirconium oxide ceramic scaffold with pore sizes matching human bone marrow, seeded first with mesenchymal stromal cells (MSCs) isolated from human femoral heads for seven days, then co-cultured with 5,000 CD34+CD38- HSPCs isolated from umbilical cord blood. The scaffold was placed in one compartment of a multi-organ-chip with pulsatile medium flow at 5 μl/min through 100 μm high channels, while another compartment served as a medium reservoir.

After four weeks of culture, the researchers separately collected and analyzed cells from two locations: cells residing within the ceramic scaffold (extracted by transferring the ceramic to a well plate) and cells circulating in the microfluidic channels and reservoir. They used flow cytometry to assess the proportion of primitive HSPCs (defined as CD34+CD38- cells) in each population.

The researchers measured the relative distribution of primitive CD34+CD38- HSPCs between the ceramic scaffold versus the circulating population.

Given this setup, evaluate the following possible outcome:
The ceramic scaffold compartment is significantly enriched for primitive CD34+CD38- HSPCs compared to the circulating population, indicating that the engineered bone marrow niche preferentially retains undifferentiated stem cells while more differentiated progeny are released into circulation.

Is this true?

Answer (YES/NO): YES